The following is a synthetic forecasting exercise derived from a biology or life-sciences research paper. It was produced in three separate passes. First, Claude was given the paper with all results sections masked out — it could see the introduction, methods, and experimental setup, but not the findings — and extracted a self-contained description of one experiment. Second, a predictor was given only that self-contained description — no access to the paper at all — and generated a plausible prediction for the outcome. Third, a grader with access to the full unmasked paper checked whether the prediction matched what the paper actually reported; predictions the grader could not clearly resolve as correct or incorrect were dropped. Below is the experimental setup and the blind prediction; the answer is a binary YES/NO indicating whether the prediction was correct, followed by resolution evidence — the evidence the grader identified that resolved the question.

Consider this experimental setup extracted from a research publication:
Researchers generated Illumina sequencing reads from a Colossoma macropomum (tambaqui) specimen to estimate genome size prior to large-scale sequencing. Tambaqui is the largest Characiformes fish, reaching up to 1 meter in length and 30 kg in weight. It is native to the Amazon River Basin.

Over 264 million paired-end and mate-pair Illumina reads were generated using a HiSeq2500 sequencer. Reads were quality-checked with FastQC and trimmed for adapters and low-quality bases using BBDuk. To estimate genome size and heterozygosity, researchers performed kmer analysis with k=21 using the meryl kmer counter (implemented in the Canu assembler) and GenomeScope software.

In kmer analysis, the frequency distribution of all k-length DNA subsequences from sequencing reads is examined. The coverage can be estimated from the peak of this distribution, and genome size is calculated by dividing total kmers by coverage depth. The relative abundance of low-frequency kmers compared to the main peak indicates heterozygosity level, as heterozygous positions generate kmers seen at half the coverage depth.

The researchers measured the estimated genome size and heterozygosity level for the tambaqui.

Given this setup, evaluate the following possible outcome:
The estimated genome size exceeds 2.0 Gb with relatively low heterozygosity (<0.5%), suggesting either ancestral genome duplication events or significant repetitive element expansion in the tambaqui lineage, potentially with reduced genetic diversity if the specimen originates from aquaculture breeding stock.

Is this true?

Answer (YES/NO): NO